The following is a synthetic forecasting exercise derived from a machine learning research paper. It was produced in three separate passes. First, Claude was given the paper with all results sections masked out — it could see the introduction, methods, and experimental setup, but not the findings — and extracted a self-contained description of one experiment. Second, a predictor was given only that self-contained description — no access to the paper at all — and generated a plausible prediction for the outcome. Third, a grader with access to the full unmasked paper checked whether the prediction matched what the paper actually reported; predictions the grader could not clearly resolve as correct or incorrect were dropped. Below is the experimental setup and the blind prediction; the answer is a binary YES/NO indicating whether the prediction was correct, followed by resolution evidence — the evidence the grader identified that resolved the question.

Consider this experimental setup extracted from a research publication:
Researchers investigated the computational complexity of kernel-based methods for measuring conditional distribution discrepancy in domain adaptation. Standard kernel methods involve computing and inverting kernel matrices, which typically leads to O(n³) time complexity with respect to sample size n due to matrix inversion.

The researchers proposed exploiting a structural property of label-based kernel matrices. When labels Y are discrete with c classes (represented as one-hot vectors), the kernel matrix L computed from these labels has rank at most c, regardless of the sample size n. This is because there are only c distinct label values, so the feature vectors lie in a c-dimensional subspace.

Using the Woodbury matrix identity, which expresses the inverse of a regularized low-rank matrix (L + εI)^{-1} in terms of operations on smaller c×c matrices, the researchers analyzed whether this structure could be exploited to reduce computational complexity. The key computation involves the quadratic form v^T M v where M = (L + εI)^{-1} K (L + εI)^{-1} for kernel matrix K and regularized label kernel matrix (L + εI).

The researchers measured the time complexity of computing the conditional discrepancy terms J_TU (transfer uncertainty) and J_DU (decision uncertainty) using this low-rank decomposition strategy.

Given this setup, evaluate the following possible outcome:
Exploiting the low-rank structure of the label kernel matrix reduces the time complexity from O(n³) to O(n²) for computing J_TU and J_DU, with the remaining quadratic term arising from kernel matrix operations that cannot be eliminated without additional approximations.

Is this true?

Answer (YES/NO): YES